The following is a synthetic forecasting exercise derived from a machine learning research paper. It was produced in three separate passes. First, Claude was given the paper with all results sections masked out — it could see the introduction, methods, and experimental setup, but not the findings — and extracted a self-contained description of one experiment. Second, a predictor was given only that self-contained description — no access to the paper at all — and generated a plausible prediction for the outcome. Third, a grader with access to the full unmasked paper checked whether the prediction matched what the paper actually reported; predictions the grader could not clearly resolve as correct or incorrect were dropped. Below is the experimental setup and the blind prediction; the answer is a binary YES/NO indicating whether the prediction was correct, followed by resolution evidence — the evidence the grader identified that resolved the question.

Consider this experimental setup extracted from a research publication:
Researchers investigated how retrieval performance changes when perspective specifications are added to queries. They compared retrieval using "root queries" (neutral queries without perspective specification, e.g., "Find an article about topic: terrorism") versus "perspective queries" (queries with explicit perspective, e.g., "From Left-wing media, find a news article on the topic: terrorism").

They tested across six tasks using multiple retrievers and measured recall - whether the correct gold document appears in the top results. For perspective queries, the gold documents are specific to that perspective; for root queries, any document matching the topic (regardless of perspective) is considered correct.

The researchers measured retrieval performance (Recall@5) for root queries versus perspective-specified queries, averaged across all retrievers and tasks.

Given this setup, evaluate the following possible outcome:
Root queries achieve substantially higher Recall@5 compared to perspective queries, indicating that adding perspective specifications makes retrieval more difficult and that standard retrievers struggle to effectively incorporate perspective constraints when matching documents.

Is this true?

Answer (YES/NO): YES